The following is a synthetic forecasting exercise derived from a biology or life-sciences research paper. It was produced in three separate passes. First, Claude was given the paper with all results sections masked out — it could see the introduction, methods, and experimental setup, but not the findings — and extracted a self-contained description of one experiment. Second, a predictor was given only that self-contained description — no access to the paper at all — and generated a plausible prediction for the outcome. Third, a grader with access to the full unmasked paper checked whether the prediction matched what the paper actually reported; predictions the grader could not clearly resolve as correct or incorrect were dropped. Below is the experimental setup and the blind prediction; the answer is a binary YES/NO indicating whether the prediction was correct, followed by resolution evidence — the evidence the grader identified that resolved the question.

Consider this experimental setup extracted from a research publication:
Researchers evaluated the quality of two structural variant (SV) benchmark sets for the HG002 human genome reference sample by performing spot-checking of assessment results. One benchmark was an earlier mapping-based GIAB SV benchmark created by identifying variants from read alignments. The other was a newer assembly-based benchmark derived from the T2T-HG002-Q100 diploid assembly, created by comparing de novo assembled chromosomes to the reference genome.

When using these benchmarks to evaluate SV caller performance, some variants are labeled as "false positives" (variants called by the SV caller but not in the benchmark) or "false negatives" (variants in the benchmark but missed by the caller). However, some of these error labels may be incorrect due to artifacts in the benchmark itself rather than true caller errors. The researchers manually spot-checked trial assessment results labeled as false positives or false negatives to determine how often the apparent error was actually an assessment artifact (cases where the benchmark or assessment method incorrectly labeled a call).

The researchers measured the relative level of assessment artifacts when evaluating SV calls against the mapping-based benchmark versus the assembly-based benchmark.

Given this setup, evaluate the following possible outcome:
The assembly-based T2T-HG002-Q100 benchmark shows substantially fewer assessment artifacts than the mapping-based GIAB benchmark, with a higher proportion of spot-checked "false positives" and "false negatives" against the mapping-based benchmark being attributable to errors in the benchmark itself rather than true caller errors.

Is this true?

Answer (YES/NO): YES